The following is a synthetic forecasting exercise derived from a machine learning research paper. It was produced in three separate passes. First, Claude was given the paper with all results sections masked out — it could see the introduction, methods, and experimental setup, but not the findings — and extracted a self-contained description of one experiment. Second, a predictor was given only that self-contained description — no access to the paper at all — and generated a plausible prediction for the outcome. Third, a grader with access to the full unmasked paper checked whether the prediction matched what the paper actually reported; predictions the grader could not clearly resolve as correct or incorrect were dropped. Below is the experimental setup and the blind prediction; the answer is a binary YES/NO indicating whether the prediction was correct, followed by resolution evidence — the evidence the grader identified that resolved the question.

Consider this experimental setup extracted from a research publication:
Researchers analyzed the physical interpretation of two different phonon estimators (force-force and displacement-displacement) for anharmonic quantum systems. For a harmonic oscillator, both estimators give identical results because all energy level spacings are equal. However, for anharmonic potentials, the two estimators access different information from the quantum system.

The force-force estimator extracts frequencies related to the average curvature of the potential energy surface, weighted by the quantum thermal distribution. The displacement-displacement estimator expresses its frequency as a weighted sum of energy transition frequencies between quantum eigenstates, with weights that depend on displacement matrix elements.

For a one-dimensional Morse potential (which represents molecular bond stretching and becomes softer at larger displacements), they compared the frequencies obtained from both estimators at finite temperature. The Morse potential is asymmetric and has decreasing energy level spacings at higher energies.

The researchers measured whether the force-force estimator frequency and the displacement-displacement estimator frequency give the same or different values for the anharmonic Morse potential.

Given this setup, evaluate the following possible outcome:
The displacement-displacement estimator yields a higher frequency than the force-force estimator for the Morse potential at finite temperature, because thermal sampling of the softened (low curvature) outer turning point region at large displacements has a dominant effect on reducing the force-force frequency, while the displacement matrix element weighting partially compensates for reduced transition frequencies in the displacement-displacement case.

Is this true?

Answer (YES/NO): NO